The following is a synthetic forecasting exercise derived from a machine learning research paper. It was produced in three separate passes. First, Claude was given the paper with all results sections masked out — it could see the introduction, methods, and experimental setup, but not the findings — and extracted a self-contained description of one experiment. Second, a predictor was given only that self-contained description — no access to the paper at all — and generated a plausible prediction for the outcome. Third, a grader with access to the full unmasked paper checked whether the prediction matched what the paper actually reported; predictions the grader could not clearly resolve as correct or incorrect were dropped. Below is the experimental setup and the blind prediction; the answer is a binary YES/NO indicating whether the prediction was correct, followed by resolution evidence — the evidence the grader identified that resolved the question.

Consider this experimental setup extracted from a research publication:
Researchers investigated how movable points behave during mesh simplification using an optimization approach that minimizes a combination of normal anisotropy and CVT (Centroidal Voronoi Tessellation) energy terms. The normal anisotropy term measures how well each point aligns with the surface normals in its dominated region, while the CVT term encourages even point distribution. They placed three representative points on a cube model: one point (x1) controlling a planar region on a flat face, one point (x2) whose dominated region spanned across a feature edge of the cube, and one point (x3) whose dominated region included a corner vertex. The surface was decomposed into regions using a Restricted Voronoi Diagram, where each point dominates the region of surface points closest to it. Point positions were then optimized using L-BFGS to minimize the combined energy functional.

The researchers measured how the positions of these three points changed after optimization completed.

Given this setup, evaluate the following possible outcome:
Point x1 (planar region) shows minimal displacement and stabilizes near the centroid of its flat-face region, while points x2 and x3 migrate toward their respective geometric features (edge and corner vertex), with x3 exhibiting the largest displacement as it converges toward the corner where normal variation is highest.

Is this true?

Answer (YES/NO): NO